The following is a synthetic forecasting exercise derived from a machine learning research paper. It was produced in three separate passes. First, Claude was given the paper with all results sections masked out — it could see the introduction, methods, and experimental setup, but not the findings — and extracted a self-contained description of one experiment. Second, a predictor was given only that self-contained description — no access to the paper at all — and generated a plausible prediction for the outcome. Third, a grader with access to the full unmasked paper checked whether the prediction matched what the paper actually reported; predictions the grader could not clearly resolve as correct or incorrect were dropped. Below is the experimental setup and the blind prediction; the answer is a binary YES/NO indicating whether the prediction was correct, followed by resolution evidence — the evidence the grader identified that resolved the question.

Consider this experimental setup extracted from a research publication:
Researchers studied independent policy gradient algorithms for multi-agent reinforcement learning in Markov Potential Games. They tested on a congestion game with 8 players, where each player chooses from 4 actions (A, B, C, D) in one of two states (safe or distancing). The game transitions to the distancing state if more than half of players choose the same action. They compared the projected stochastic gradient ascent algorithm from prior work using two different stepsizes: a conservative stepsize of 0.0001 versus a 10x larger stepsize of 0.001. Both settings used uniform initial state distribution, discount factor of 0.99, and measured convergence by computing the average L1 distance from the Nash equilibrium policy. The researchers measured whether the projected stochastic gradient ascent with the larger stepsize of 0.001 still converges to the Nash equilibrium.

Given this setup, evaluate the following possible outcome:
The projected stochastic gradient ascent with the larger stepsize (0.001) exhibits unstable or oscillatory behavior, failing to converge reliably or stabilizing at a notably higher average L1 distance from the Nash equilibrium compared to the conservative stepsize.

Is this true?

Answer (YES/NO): YES